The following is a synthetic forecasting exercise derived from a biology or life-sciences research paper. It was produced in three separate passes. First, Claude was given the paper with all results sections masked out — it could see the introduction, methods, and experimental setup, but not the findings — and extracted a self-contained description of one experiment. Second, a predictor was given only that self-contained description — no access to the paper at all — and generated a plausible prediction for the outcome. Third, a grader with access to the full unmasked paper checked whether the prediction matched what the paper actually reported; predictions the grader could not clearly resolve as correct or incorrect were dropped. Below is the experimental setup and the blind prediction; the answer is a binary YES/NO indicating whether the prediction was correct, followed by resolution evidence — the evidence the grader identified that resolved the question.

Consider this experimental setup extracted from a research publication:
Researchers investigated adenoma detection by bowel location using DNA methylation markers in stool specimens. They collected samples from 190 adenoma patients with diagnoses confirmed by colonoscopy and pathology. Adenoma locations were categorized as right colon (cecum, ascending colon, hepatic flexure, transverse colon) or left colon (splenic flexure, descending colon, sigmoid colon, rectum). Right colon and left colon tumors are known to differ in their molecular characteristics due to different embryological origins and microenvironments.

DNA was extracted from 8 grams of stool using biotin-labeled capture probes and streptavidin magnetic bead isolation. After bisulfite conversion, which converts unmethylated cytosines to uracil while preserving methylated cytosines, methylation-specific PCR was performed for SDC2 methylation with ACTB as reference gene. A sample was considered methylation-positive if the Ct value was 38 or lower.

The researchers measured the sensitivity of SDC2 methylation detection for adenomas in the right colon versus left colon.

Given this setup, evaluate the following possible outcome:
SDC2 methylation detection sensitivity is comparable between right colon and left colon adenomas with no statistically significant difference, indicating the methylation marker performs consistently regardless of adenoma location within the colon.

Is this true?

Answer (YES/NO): NO